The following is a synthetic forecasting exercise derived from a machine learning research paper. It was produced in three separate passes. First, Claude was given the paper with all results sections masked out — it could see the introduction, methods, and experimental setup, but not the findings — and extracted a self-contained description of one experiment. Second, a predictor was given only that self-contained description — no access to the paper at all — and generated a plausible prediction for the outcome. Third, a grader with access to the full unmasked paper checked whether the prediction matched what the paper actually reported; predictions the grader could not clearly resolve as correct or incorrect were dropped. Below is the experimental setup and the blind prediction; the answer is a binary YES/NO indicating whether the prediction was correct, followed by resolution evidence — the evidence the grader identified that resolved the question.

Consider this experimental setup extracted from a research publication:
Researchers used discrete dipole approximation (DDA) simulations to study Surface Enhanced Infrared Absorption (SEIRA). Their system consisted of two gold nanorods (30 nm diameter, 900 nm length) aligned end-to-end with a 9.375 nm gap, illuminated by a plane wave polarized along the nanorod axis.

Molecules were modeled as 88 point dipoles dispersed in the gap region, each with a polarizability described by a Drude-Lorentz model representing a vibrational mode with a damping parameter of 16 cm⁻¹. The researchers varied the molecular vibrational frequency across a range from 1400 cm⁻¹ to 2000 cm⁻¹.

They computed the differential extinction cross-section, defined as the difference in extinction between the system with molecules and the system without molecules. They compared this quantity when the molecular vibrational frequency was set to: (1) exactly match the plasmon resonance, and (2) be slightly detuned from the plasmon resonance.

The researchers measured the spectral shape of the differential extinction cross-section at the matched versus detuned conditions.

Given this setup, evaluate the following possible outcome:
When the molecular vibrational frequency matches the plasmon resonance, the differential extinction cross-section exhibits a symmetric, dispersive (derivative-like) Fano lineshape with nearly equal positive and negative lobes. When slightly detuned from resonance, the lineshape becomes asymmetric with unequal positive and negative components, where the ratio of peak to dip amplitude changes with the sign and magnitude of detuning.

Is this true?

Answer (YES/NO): NO